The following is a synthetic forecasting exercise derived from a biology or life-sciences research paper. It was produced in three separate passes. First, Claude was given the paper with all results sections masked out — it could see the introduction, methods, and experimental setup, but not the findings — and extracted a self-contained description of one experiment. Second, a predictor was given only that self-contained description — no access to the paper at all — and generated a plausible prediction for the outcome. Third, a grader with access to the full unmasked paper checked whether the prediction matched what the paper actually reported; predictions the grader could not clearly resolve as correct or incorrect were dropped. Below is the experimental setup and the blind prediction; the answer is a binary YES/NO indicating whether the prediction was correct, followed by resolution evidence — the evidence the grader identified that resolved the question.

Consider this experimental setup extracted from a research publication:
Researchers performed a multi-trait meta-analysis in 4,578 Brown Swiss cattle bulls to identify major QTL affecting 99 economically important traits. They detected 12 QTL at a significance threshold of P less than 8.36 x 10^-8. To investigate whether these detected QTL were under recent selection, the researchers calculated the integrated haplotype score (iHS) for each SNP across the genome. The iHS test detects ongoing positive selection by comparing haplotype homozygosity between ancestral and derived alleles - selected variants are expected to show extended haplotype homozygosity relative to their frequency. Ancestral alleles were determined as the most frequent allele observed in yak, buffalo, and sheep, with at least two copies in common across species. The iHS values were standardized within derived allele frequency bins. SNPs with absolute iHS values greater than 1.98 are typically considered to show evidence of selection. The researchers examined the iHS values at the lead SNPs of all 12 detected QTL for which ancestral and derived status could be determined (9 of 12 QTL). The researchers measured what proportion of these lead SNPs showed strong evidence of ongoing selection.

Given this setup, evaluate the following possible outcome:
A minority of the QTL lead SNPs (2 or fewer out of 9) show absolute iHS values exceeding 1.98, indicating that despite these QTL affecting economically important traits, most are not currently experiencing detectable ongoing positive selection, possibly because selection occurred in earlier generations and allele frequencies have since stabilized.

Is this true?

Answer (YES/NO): YES